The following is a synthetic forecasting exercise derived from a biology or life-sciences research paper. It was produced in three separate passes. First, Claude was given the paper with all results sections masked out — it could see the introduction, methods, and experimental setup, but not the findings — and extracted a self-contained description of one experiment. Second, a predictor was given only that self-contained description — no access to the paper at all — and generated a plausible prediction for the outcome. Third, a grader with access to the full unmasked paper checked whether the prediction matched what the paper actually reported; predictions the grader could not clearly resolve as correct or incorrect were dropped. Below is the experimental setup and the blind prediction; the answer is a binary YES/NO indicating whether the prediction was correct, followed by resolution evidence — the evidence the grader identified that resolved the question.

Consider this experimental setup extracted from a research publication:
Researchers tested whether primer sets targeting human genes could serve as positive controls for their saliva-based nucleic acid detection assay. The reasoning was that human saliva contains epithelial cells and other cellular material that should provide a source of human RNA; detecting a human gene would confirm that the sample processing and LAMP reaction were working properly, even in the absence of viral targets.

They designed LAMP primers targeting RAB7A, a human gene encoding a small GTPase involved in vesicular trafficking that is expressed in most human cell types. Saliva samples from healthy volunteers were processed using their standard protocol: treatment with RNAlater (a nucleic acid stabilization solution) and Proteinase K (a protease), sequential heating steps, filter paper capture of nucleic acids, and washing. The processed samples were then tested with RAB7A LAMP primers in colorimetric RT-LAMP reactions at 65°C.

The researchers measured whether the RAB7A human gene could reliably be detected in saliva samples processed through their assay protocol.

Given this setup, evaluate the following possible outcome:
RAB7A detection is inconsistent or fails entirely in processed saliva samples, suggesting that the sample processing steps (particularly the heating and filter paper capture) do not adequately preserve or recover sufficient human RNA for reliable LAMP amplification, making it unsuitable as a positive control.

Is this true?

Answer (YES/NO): NO